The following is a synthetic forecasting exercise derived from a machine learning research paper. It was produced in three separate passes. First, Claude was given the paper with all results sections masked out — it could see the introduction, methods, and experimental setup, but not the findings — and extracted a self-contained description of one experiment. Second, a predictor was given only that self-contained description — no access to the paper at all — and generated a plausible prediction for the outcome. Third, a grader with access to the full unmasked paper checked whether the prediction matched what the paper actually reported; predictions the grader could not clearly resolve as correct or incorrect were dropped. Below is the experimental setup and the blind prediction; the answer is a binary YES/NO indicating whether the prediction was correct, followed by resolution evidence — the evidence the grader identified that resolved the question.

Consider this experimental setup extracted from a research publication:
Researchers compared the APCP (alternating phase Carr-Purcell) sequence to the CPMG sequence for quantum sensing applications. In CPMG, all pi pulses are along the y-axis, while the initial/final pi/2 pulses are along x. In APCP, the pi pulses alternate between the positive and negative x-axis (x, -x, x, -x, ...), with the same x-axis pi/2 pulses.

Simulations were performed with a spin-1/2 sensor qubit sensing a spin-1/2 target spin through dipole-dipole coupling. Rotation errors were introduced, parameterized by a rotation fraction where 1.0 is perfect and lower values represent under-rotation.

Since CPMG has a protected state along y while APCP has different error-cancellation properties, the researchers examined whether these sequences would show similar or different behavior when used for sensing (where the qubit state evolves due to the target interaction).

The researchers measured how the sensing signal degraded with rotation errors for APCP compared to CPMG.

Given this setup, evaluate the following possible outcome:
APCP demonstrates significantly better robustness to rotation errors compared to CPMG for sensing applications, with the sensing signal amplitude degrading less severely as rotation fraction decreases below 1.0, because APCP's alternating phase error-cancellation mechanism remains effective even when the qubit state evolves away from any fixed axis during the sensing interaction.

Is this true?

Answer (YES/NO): YES